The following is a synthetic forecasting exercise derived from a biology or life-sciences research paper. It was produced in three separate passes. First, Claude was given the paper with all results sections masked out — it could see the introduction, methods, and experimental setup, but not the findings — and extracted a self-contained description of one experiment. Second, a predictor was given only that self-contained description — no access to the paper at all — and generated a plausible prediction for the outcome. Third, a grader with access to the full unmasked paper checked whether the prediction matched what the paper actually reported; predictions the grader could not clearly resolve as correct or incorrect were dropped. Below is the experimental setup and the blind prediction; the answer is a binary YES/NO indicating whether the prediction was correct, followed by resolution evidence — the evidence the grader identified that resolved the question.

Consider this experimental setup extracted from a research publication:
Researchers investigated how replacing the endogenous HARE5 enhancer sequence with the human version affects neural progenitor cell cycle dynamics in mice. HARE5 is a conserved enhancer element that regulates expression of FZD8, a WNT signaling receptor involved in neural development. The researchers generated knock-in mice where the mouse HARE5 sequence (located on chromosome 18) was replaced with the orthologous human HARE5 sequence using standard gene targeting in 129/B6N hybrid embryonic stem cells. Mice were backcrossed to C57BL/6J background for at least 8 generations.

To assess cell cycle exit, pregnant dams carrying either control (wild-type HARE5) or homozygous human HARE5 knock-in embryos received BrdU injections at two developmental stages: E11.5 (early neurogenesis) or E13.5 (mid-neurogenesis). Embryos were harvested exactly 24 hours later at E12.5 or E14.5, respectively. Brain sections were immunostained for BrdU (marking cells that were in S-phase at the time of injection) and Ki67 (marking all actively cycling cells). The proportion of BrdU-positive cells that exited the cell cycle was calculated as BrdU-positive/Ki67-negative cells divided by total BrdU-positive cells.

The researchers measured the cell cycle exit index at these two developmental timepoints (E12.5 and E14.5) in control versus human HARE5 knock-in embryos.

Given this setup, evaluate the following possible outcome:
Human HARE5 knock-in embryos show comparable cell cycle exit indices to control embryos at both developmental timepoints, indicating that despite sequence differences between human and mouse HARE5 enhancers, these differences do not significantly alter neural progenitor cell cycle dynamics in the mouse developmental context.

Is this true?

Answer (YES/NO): NO